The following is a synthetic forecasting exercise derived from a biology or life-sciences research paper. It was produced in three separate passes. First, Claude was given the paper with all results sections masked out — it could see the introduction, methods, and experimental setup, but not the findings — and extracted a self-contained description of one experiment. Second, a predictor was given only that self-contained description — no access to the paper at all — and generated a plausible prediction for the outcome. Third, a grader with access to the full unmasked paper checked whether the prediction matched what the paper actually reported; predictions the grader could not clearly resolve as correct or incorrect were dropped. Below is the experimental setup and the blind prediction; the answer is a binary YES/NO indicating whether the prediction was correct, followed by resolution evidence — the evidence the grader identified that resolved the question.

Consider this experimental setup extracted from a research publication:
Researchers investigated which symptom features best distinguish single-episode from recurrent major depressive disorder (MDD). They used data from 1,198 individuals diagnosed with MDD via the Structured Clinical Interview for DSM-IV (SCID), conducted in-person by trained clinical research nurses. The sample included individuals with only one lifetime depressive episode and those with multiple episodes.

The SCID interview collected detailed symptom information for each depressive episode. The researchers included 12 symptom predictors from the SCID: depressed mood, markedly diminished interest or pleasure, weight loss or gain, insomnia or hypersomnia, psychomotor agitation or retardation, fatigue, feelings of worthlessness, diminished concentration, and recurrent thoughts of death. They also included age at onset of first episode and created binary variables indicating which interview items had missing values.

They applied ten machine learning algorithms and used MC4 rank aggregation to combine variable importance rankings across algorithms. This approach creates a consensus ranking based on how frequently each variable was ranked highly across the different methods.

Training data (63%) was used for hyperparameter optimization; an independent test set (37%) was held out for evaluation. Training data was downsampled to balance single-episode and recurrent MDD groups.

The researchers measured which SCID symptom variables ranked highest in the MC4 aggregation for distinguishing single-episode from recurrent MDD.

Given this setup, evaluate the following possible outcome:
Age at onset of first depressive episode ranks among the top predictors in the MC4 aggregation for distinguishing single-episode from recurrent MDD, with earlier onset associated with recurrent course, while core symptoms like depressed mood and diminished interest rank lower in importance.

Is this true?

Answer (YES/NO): YES